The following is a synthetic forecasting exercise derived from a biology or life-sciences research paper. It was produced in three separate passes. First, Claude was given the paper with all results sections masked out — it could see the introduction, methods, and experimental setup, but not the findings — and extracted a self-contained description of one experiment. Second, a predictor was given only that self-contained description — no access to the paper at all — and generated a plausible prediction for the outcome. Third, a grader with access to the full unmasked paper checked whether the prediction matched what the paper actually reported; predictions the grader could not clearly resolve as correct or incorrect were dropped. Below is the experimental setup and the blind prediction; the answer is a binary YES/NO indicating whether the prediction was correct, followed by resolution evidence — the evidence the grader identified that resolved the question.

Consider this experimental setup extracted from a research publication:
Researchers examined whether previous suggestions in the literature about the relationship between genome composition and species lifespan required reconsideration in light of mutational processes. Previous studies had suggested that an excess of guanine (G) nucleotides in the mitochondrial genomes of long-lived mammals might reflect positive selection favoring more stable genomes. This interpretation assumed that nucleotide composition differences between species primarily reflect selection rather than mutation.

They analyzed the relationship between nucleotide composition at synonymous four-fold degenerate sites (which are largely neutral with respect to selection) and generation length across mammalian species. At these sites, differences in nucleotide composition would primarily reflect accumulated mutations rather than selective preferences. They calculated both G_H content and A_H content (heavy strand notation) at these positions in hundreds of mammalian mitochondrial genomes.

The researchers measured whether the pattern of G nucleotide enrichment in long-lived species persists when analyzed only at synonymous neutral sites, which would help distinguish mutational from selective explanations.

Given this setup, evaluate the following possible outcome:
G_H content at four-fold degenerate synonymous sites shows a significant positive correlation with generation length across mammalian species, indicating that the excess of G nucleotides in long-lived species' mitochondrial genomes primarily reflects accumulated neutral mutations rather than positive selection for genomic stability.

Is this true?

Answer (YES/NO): YES